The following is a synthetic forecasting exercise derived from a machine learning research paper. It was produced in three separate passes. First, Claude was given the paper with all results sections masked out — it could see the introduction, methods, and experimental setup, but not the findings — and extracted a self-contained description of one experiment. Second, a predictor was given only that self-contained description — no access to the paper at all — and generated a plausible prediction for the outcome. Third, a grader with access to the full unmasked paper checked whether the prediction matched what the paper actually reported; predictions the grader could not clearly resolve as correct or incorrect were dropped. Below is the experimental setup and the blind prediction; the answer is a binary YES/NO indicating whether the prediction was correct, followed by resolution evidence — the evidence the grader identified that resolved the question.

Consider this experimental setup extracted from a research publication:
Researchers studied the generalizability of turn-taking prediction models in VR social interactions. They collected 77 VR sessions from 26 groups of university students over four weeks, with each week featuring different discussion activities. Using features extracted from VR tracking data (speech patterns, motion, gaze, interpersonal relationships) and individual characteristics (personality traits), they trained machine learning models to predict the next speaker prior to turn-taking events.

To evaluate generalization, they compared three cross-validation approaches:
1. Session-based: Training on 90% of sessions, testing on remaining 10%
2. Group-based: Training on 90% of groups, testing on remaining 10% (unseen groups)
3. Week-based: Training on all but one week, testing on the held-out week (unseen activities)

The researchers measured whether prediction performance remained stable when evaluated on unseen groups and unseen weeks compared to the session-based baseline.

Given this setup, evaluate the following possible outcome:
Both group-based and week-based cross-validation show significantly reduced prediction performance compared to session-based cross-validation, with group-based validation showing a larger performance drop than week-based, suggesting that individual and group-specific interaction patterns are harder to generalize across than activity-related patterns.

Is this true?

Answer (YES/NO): NO